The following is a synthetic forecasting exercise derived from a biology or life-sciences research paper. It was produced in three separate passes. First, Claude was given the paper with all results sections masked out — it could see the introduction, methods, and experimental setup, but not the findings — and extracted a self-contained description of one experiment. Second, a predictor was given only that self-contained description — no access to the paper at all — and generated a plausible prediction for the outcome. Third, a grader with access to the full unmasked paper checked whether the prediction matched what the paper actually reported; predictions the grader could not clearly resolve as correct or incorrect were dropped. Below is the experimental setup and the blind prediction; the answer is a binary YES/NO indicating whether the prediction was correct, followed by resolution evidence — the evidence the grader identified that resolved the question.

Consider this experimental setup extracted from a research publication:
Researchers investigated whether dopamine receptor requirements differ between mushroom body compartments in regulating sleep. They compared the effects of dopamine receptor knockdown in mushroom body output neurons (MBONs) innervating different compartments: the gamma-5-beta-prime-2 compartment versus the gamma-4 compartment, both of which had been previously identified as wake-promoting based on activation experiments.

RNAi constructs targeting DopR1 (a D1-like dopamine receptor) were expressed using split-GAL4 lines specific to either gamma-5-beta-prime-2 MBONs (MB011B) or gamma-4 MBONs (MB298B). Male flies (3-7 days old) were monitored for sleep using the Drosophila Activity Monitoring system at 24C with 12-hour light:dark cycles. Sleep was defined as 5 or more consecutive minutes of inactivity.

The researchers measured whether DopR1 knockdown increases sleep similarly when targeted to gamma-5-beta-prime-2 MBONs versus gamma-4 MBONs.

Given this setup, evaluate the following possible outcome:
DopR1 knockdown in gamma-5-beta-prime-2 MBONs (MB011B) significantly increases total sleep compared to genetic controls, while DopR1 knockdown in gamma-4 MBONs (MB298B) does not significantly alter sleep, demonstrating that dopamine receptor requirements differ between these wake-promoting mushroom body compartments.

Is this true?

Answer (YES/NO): YES